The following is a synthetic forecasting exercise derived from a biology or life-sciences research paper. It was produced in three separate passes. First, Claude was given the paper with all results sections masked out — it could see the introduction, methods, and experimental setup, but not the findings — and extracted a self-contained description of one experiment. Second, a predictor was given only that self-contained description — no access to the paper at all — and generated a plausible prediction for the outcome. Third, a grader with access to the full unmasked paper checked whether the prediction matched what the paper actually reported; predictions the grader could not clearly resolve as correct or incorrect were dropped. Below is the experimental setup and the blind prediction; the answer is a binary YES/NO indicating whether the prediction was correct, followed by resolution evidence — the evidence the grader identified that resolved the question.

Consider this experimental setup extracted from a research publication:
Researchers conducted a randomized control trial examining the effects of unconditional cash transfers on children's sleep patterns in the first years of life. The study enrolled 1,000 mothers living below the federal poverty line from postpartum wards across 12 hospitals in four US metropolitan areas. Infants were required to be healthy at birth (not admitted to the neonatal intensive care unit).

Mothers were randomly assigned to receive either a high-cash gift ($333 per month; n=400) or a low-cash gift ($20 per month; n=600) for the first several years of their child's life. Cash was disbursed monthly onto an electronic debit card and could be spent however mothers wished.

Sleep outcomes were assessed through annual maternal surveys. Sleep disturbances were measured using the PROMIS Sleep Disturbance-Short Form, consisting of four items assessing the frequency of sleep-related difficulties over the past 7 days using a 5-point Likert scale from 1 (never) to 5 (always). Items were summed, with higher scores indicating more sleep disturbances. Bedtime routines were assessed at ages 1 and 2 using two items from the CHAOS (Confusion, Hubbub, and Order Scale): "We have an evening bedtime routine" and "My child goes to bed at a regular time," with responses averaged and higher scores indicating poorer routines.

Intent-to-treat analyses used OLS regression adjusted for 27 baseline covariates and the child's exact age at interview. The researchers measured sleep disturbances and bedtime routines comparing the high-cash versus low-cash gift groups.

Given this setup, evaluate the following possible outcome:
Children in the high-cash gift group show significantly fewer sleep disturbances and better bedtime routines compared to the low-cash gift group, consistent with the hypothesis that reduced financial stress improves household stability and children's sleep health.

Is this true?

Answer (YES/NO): NO